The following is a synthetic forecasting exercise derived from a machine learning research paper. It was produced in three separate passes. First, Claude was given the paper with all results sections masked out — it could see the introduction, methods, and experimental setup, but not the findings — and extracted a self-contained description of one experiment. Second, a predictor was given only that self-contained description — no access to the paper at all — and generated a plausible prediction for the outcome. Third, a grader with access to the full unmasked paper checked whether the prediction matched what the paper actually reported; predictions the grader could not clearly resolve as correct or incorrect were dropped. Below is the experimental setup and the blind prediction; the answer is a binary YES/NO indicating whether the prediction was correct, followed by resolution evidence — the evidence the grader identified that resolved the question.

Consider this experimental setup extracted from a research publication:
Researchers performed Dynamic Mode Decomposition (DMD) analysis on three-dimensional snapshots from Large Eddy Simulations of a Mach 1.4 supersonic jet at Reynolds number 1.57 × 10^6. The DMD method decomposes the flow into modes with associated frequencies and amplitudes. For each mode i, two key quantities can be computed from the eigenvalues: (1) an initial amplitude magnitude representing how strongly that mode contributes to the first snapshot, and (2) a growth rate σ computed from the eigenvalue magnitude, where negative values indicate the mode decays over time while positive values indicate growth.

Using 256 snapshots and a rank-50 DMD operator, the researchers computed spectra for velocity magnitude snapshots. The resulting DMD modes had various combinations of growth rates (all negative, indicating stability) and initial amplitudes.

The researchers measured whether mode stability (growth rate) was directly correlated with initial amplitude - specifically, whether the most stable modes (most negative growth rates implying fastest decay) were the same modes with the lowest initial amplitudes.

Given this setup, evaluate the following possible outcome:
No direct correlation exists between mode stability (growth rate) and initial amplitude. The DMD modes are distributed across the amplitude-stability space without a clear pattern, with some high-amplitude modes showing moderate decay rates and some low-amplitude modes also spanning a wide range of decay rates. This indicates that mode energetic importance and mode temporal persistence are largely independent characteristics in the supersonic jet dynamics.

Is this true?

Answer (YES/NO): YES